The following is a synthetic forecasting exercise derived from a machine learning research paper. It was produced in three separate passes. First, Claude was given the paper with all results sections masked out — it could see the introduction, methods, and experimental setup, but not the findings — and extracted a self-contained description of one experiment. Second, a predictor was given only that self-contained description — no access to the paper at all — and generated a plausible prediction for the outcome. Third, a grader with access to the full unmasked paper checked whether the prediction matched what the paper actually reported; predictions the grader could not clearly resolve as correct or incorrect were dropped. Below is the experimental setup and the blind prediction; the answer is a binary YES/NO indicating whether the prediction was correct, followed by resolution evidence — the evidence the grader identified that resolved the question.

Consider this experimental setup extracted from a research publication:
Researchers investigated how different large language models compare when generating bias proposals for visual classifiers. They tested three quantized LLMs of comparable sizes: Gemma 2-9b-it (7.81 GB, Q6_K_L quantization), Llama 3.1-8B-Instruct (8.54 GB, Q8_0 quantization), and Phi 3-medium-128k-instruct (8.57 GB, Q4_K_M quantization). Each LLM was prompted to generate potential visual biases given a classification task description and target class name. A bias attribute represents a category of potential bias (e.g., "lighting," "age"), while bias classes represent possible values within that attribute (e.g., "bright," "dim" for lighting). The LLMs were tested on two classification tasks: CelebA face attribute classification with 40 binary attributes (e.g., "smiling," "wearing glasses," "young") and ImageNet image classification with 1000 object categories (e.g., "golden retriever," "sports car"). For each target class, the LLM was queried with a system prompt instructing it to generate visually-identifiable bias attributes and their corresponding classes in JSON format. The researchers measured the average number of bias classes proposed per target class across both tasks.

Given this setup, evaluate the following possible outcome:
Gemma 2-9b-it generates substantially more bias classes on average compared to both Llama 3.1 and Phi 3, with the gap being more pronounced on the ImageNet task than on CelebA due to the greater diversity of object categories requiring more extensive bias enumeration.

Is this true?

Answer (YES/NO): NO